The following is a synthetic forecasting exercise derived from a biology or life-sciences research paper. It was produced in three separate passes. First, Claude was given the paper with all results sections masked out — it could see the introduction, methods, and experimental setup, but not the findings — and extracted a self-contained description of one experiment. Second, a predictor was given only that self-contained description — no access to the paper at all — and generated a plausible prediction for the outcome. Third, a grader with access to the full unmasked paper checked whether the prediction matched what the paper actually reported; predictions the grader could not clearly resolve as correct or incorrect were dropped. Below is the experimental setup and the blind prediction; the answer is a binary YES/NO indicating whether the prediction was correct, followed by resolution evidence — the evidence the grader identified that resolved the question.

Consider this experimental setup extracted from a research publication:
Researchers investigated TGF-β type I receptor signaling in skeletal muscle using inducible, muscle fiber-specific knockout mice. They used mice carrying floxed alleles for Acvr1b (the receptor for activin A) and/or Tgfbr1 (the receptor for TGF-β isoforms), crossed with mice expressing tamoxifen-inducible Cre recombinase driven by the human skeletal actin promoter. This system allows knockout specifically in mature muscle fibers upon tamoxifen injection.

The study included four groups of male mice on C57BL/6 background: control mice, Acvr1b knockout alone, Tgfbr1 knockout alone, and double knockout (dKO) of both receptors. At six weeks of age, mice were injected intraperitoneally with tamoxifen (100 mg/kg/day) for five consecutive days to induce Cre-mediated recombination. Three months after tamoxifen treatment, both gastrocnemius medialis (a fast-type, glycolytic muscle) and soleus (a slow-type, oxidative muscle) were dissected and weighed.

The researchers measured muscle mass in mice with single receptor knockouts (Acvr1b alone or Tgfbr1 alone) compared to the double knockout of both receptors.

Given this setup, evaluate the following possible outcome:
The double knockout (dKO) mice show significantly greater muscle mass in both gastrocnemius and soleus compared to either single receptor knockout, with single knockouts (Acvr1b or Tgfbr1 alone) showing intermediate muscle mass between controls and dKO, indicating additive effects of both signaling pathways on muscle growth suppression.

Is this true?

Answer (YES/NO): NO